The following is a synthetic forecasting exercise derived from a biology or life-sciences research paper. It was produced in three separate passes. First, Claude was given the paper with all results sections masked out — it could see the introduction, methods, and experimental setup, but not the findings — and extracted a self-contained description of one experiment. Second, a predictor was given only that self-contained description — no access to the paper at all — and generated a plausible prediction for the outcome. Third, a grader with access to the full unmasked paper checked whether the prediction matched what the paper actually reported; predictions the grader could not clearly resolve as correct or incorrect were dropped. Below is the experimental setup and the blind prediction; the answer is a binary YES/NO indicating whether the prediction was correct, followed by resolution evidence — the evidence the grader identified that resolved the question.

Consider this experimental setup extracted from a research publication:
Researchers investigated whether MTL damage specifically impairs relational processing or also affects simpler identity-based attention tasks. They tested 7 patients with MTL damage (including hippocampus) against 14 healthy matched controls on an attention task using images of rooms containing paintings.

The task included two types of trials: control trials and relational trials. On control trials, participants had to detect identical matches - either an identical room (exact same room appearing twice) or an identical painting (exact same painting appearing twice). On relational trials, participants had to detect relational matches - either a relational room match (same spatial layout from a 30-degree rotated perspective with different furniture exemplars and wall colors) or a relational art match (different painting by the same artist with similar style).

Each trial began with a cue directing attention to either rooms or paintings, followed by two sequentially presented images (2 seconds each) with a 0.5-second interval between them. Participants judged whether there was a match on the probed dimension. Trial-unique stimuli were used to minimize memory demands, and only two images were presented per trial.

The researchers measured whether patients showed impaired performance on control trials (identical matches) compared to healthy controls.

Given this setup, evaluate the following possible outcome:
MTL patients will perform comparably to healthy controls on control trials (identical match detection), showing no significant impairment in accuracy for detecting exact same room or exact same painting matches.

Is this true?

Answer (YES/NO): YES